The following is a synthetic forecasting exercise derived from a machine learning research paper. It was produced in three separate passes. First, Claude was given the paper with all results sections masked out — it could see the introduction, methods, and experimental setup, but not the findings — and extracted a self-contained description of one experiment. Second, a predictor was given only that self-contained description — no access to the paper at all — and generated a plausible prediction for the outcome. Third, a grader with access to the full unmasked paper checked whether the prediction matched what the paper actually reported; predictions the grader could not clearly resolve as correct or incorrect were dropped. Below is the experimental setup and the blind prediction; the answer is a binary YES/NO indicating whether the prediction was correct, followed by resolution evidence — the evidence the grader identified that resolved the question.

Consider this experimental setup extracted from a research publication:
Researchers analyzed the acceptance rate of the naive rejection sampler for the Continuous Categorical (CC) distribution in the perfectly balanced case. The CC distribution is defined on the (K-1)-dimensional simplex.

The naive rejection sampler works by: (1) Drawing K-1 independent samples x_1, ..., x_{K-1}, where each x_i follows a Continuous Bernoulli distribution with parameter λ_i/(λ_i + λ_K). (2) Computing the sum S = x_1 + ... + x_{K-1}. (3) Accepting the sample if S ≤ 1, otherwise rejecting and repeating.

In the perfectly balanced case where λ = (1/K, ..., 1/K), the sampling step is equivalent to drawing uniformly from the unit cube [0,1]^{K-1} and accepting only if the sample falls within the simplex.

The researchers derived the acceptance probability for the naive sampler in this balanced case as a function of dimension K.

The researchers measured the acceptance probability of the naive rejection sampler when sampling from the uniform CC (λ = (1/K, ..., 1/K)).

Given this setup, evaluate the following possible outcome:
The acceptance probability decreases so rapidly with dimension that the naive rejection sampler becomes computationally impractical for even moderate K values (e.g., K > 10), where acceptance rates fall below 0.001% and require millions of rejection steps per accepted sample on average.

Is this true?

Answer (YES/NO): YES